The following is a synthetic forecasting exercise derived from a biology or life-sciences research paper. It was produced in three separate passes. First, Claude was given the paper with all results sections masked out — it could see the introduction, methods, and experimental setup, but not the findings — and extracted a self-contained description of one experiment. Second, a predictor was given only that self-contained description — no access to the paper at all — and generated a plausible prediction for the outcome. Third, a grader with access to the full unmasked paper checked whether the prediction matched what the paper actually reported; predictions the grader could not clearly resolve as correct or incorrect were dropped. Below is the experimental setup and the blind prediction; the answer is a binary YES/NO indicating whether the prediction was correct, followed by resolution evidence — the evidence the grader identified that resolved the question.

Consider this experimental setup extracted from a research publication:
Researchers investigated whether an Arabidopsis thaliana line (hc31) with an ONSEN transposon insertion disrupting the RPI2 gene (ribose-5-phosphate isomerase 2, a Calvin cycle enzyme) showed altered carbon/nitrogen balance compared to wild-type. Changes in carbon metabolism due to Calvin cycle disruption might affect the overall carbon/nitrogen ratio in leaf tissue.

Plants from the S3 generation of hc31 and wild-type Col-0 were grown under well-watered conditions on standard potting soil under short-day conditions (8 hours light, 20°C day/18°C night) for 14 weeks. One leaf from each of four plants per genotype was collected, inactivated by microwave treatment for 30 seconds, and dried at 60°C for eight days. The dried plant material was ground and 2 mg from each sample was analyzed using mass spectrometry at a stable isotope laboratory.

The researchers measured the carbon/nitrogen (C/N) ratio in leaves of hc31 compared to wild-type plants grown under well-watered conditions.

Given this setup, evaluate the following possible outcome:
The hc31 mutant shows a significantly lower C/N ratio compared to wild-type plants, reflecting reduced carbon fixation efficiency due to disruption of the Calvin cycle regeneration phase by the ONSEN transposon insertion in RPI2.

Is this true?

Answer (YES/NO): YES